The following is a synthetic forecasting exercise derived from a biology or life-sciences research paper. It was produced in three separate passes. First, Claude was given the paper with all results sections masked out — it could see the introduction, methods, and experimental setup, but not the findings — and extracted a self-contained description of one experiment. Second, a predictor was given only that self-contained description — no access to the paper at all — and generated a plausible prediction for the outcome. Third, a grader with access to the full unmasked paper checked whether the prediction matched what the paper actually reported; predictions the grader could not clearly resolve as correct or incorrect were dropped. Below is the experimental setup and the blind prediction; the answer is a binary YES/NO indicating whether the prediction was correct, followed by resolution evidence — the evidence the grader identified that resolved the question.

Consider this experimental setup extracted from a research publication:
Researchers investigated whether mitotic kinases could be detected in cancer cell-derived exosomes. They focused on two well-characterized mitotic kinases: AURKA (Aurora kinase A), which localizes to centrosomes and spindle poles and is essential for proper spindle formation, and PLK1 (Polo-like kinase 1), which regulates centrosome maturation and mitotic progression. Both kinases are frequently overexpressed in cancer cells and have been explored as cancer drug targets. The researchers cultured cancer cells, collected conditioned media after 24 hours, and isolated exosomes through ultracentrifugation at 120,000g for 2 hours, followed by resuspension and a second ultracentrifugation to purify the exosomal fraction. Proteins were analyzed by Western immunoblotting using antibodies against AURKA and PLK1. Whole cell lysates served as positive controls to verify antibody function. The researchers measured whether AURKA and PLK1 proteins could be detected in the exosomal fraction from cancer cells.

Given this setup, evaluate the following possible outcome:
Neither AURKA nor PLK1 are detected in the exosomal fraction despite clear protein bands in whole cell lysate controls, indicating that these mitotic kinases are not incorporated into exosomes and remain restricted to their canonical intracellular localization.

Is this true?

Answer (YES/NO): YES